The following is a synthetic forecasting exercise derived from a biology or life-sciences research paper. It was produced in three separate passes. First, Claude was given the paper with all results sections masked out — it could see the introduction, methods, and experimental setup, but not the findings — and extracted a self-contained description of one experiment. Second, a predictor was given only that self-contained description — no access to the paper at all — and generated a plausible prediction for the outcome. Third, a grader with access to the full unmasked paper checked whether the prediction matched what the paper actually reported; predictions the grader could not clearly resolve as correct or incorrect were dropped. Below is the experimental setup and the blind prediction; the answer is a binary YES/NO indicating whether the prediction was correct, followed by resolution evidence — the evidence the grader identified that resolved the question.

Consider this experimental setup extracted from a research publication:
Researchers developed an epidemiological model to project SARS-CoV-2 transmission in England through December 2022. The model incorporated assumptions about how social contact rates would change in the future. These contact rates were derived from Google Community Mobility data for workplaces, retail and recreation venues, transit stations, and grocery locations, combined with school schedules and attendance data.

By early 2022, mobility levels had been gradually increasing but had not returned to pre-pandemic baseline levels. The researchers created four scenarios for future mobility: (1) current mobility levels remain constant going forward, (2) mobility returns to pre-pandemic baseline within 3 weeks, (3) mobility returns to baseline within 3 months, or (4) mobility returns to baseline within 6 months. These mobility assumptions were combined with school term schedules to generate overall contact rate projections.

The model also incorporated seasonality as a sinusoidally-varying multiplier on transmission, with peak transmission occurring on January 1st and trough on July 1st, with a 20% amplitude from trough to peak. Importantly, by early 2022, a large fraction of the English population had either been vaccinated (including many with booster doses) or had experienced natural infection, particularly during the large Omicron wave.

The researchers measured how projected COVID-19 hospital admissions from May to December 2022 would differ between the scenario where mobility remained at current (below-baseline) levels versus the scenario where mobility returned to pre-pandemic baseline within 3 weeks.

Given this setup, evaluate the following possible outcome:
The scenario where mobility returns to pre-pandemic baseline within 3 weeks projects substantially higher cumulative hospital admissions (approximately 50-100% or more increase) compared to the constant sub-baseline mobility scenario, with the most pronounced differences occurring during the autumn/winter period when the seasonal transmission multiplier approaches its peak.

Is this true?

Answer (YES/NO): NO